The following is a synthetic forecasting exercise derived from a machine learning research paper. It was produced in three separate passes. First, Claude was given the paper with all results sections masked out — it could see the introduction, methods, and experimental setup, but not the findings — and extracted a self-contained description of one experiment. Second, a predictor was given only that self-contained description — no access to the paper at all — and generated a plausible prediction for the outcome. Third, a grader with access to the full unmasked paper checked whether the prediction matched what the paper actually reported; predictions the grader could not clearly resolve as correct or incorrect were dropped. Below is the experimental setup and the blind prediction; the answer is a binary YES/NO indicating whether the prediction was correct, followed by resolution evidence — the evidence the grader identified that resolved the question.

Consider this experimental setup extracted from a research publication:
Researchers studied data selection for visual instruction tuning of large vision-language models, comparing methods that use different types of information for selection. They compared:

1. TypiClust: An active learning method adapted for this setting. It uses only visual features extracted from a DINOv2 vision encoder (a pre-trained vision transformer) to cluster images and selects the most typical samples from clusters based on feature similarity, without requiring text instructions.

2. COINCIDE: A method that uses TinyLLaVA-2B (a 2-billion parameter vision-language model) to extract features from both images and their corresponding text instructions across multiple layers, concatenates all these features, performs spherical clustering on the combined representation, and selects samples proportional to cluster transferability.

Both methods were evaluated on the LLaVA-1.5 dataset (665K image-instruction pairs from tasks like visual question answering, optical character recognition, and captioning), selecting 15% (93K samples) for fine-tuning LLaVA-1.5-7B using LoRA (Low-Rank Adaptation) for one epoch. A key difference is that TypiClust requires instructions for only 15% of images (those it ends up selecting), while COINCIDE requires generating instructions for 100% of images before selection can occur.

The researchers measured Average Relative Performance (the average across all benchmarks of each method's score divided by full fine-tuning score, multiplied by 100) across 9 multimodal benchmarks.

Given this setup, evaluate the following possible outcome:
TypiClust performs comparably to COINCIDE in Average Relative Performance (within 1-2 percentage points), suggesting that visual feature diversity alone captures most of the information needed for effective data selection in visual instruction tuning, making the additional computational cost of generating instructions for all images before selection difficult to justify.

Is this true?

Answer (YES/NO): YES